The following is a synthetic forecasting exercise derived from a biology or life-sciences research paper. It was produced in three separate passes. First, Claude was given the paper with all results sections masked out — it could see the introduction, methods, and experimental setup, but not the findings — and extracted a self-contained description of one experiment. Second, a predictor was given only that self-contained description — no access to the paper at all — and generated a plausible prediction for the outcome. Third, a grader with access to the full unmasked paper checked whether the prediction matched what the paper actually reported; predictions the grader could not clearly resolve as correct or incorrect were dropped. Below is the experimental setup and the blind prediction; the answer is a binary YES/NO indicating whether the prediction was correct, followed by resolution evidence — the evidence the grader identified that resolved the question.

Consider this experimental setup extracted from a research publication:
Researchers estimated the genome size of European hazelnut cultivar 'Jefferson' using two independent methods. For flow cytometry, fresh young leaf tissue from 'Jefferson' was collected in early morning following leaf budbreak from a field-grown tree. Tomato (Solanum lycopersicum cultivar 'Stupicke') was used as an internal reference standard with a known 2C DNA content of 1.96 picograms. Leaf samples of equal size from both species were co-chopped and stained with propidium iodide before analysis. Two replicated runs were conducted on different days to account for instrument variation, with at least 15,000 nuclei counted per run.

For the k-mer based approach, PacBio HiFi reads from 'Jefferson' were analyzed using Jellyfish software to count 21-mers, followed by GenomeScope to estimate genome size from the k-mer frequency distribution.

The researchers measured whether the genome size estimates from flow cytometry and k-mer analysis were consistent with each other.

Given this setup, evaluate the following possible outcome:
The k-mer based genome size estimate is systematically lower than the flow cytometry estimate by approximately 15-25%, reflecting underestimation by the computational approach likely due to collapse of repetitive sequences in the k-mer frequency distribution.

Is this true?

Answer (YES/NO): NO